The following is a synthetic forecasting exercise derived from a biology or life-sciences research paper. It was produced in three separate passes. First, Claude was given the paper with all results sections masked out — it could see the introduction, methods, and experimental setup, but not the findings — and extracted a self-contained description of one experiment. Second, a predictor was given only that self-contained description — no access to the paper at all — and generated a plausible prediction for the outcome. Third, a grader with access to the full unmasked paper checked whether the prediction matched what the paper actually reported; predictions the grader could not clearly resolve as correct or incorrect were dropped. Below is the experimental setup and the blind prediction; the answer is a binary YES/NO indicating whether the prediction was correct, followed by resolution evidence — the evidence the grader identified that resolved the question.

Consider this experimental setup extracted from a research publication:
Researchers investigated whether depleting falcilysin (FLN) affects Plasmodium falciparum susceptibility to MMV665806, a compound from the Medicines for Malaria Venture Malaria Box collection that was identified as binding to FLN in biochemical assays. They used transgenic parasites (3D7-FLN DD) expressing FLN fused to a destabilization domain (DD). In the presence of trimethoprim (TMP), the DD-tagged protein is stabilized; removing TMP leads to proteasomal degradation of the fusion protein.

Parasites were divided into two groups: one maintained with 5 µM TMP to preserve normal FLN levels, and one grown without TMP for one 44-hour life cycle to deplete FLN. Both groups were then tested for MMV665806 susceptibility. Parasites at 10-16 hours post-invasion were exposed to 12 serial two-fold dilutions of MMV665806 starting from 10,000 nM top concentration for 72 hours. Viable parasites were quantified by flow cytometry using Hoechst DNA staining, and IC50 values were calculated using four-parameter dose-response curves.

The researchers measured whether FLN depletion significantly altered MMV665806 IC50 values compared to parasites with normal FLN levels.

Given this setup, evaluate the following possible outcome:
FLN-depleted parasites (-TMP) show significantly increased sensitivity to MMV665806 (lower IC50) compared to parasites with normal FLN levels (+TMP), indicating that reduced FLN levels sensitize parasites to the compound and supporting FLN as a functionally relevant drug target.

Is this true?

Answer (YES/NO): NO